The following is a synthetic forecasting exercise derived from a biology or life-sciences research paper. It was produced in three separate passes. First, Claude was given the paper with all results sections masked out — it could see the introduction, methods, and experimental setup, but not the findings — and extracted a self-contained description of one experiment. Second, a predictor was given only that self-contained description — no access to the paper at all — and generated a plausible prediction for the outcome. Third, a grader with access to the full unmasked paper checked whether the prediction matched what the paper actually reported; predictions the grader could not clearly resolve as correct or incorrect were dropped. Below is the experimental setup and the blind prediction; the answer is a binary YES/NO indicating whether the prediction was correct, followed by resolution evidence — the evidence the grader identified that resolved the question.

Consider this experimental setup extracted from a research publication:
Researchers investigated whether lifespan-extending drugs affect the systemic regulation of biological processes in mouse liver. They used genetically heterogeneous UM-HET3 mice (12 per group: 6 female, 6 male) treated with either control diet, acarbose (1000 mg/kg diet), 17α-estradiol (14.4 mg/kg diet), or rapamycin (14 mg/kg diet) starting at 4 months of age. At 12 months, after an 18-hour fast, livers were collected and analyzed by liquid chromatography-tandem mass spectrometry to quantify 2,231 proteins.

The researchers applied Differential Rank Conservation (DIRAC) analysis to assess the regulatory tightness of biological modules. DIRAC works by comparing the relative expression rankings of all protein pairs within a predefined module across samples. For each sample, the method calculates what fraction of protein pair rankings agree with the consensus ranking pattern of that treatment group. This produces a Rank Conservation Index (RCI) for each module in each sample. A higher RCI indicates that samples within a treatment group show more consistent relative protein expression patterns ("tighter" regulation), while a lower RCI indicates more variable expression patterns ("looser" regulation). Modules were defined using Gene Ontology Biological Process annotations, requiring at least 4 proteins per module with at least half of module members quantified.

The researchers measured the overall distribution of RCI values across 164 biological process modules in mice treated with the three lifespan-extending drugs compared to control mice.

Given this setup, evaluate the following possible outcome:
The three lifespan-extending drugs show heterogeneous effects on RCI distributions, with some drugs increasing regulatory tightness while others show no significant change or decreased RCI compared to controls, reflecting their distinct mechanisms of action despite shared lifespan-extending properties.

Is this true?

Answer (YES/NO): NO